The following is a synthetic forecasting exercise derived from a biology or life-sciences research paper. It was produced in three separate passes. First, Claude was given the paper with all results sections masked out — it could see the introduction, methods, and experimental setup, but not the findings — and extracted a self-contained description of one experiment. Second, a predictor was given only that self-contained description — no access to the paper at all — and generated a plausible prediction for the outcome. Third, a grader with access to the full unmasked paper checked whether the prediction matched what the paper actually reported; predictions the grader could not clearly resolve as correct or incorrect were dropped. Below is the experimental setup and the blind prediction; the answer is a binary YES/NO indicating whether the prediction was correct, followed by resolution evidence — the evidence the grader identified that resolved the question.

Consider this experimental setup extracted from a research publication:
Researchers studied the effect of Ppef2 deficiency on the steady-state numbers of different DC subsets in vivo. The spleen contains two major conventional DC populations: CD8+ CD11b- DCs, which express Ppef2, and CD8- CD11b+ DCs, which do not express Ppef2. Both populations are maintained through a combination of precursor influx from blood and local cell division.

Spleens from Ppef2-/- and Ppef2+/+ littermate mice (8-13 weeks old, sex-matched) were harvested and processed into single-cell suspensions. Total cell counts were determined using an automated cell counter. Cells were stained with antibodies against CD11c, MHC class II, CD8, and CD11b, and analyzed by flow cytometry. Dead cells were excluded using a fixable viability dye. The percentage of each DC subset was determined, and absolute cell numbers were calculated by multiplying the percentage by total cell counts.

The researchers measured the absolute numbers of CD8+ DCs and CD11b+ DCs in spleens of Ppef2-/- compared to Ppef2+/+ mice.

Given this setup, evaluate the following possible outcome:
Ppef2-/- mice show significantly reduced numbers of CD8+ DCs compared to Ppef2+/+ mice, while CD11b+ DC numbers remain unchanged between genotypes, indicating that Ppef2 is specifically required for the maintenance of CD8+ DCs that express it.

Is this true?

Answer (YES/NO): NO